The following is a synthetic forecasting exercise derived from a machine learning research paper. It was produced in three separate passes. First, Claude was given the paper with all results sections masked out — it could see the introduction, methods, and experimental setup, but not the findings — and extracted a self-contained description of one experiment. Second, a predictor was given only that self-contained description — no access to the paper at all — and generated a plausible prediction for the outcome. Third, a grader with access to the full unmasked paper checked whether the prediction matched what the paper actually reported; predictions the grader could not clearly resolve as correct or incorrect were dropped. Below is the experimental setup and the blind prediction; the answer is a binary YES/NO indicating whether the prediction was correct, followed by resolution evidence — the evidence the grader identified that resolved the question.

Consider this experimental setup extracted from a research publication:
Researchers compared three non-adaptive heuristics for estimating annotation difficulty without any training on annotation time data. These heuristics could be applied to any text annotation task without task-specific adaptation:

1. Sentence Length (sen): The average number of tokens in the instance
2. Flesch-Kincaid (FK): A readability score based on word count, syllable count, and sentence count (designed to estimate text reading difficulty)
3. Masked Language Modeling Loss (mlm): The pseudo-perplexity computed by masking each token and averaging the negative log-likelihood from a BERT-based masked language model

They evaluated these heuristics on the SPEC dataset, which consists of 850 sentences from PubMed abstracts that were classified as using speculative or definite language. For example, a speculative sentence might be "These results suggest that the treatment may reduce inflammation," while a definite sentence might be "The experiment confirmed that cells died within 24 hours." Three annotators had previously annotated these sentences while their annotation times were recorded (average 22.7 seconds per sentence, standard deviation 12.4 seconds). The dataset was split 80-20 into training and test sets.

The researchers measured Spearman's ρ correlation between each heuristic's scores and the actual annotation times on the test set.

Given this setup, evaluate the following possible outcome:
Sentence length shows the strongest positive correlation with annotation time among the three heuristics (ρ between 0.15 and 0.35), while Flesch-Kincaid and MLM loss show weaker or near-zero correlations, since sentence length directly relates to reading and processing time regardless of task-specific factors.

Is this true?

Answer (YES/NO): NO